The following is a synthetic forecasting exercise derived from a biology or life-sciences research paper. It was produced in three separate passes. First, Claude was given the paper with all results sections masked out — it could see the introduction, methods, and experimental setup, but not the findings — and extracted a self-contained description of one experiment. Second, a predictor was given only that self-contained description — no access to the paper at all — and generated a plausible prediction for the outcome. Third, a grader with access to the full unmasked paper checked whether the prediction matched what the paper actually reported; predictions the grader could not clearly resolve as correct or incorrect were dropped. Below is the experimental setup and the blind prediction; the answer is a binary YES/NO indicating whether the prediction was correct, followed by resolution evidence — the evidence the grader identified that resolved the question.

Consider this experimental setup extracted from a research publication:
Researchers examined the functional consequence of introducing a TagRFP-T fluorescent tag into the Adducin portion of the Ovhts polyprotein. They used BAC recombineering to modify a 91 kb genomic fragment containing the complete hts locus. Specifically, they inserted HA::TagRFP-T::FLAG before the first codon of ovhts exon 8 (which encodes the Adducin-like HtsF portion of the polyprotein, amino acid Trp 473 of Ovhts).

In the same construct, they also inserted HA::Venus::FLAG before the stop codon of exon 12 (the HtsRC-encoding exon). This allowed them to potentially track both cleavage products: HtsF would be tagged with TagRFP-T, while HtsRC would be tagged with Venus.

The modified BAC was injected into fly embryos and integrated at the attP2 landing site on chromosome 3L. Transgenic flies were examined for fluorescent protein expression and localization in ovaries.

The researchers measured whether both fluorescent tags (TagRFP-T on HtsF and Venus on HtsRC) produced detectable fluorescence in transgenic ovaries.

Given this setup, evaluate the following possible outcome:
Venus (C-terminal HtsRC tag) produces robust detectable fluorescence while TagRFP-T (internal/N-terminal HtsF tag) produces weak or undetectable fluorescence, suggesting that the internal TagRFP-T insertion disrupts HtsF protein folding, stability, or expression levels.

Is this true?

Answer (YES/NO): YES